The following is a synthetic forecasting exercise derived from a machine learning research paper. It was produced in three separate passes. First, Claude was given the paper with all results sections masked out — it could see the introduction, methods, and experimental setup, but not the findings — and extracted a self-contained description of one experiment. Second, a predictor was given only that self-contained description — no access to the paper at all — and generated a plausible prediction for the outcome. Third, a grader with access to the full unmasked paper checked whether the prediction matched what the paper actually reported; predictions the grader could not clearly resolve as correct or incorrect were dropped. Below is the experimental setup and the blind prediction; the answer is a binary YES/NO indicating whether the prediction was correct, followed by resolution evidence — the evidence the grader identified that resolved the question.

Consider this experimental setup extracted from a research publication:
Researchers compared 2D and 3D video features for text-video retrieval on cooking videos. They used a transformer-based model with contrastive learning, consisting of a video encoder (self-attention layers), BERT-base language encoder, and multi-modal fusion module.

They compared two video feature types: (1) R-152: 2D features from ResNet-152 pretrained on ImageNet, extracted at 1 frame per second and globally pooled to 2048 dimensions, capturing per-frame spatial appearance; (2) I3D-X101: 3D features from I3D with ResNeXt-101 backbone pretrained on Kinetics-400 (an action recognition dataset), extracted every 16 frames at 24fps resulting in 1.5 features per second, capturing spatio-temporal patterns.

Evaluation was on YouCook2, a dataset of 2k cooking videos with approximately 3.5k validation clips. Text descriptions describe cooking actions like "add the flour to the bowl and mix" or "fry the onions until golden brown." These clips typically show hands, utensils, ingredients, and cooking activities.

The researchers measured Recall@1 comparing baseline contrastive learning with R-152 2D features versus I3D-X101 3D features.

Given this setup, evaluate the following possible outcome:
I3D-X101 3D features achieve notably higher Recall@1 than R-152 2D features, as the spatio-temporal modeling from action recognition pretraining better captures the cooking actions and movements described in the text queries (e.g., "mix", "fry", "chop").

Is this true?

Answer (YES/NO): NO